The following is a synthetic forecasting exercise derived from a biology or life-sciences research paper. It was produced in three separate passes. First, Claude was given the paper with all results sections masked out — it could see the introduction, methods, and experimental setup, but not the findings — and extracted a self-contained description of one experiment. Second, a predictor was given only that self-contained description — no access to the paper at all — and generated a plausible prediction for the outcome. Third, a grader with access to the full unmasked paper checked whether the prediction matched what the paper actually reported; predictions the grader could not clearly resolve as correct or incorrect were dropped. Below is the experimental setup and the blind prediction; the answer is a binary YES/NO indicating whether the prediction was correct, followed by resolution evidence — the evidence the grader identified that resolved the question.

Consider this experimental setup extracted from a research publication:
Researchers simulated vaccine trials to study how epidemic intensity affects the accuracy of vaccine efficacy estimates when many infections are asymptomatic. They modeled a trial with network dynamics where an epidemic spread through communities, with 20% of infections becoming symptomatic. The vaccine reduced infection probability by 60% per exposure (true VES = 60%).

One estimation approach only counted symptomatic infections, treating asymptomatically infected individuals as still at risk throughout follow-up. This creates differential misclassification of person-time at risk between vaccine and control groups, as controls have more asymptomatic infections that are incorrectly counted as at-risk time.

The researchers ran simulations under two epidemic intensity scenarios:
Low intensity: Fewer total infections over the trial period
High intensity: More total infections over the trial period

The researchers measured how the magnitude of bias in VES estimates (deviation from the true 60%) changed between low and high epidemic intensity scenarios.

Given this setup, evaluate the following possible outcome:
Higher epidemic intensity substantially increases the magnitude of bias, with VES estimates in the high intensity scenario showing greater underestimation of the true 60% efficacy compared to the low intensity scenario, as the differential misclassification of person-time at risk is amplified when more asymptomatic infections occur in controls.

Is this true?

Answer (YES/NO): YES